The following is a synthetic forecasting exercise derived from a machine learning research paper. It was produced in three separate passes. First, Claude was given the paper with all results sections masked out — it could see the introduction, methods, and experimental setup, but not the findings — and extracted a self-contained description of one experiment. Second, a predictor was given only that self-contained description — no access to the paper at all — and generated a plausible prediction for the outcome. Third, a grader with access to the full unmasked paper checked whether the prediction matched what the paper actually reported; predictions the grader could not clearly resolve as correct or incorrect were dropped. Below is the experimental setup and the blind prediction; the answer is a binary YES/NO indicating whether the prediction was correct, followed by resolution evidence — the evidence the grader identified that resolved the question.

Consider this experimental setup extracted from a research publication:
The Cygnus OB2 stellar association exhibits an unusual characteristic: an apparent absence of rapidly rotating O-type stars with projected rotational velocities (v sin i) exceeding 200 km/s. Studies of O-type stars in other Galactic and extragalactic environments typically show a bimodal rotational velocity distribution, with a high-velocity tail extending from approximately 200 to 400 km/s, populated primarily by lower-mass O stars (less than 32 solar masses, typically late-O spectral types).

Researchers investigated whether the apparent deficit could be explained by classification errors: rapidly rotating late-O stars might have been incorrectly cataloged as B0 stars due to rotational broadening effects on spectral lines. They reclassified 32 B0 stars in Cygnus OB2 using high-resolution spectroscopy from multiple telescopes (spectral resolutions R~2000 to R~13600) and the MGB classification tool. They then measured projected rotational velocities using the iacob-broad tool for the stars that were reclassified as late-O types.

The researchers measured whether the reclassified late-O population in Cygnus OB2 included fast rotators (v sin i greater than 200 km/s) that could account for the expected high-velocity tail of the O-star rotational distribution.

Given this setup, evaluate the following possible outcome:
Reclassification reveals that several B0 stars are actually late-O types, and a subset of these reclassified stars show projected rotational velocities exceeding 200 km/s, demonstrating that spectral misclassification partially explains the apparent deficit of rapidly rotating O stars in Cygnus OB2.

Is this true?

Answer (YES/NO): NO